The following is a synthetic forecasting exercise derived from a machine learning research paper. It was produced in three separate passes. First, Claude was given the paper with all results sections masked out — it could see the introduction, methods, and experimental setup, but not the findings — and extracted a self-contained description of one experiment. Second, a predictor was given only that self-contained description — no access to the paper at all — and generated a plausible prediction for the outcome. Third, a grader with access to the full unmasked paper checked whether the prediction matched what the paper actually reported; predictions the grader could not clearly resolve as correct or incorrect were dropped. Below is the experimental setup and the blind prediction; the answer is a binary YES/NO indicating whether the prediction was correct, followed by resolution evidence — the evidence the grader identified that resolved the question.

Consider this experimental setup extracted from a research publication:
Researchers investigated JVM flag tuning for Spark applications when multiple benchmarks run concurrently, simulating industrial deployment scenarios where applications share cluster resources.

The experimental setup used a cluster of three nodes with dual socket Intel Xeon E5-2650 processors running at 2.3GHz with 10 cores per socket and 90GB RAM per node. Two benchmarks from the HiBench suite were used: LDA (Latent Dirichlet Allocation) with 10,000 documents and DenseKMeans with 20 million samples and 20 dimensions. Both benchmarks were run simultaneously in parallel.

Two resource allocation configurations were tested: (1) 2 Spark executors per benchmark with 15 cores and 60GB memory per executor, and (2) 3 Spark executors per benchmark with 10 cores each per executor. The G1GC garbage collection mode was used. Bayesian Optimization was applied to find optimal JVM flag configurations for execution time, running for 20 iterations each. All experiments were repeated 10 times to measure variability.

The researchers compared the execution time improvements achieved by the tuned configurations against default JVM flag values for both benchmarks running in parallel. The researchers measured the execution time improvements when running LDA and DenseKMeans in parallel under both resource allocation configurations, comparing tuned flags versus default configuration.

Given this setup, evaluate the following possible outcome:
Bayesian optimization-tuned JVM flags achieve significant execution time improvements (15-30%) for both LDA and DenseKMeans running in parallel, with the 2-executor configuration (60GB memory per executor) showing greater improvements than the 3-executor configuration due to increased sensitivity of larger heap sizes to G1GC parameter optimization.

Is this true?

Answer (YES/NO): NO